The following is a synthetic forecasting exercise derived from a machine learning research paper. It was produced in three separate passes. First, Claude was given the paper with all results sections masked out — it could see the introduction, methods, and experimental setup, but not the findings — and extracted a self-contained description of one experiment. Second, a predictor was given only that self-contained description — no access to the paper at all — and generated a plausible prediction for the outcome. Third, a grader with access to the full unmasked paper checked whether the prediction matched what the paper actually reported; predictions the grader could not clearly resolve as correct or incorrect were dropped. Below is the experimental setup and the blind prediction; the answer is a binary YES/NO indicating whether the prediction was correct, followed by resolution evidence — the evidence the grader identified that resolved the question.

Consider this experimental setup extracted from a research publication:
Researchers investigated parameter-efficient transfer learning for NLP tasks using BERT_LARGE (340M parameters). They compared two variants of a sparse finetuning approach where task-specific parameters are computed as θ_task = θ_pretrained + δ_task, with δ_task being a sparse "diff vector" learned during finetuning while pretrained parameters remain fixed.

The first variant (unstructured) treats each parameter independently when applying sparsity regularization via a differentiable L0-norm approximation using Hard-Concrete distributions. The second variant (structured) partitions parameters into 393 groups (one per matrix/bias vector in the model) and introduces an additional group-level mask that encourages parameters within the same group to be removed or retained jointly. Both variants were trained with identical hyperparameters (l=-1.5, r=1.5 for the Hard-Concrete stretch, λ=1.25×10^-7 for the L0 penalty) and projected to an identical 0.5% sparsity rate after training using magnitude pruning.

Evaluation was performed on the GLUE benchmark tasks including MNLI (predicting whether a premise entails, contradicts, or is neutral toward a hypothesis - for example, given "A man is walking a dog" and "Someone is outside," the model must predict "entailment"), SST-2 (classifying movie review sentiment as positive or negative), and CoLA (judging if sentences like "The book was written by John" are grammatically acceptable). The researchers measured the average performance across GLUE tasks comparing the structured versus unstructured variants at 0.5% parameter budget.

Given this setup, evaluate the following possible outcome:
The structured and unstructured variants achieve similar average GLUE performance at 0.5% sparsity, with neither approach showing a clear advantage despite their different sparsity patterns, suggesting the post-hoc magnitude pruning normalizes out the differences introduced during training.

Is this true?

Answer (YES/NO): NO